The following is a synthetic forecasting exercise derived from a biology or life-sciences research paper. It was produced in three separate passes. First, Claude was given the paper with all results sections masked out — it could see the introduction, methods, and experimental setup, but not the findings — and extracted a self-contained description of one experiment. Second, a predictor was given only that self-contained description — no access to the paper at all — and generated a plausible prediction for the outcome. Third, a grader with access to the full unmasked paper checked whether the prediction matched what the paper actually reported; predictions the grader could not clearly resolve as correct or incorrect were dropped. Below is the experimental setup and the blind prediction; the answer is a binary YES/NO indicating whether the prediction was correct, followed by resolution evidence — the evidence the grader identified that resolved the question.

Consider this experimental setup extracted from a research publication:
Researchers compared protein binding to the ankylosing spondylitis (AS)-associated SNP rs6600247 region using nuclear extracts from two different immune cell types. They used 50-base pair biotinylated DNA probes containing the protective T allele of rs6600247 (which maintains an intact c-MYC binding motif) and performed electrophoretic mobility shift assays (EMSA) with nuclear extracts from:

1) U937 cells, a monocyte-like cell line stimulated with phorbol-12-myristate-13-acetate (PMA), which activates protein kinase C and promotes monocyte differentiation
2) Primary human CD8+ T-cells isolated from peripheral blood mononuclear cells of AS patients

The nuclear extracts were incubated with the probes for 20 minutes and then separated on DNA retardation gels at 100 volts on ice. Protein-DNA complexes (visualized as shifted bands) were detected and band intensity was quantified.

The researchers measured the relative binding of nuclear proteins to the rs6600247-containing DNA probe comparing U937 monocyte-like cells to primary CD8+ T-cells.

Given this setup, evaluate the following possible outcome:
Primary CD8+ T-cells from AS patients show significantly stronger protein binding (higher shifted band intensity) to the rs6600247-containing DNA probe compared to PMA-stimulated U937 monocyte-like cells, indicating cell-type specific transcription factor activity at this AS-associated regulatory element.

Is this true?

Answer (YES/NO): NO